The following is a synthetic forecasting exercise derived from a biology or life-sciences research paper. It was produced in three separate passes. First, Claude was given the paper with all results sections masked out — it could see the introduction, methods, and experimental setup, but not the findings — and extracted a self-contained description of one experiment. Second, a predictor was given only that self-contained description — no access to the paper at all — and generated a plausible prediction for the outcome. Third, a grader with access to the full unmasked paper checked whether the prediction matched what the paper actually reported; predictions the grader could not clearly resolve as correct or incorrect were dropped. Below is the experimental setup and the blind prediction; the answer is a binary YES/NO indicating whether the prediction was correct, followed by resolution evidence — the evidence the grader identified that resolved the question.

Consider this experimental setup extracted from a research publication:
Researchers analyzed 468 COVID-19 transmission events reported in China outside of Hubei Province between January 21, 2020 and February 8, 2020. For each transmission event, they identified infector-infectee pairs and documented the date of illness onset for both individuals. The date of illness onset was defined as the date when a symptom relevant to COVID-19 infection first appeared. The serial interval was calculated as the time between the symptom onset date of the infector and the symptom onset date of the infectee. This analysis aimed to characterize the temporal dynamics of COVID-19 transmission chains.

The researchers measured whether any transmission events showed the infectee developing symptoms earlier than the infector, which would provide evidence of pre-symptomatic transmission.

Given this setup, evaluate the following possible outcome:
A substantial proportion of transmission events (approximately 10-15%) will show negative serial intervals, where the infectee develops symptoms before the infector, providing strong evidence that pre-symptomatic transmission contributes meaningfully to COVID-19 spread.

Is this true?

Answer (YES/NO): YES